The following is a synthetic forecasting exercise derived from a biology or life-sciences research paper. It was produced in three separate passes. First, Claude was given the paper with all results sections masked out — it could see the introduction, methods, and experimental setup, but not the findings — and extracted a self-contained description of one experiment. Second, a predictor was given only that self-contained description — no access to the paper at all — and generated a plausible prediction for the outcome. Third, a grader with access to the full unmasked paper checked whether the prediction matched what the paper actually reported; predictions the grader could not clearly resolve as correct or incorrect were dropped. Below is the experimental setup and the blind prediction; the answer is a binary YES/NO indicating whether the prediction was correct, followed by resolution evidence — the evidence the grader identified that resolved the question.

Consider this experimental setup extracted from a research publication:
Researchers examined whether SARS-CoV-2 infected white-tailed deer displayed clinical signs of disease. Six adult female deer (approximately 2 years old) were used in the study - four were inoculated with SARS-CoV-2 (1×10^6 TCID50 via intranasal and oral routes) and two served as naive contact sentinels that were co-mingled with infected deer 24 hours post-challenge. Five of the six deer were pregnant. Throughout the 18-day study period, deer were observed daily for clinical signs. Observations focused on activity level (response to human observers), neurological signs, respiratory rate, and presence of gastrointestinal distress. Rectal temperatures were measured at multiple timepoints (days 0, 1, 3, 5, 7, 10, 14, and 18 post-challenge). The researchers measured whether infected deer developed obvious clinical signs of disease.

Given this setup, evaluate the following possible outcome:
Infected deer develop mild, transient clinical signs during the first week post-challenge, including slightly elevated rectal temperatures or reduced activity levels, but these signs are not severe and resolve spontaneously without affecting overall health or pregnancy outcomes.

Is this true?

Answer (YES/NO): NO